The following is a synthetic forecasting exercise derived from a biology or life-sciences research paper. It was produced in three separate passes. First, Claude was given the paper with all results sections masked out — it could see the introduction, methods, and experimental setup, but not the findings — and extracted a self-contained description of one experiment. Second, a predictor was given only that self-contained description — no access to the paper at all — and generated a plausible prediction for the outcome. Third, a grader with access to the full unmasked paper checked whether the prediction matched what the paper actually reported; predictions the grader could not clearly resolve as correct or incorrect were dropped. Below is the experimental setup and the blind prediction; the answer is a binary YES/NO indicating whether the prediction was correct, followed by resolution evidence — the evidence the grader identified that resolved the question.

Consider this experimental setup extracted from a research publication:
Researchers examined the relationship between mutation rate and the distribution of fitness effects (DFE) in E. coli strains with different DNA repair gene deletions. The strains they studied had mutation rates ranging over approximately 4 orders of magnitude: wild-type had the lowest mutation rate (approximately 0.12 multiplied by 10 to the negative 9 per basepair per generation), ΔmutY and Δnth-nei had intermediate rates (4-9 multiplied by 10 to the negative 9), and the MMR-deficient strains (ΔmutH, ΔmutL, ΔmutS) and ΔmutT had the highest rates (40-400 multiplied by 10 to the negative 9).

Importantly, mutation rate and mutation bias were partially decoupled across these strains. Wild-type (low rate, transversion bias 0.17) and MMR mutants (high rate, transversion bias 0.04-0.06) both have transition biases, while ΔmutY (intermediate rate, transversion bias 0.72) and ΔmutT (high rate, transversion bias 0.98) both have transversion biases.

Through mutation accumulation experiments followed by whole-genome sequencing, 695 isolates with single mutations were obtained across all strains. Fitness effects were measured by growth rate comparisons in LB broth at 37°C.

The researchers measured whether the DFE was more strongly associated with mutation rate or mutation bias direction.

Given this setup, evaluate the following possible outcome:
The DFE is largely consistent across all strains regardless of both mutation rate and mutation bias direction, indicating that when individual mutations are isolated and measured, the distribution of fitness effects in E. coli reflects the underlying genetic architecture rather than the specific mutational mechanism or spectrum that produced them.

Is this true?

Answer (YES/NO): NO